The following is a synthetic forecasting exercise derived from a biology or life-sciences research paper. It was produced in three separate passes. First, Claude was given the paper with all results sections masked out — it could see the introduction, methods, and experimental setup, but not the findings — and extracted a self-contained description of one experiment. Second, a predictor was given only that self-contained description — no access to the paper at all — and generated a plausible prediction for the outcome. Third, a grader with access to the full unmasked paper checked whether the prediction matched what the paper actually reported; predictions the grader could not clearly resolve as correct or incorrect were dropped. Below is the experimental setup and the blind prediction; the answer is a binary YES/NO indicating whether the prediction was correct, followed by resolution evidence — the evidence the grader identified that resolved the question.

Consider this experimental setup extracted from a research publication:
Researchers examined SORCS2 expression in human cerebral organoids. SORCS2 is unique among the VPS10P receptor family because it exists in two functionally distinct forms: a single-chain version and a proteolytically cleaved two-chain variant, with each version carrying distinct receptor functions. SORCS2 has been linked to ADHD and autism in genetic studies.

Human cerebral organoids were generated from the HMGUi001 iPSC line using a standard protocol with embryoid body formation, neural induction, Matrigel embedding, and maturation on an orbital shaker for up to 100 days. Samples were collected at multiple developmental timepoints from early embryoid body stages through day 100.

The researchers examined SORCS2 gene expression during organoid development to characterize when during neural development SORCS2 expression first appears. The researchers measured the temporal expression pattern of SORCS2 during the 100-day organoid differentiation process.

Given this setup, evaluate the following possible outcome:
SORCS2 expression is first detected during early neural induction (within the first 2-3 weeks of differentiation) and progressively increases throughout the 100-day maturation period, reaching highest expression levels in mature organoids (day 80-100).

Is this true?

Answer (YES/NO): YES